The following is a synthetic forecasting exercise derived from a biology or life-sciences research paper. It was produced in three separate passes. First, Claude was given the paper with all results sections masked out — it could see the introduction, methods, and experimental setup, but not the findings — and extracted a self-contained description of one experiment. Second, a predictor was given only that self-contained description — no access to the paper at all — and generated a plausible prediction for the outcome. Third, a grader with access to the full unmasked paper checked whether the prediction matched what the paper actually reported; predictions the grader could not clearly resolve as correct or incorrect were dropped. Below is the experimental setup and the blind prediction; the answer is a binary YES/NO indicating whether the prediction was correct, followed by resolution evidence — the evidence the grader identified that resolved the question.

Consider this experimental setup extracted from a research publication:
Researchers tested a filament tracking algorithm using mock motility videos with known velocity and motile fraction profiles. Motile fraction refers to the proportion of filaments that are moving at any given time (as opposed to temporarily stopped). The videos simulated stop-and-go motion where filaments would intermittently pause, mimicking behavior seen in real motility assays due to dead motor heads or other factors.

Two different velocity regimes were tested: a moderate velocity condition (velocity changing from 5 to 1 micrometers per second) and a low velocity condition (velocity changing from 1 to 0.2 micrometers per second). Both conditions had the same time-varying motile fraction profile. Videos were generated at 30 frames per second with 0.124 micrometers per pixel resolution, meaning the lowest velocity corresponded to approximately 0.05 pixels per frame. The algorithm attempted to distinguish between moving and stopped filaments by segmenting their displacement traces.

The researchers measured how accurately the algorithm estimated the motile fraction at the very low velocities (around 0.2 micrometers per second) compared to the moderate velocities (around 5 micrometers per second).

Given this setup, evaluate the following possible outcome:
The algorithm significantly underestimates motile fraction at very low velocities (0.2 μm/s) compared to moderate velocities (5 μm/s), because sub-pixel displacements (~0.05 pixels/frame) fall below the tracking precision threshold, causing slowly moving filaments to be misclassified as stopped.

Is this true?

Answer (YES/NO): YES